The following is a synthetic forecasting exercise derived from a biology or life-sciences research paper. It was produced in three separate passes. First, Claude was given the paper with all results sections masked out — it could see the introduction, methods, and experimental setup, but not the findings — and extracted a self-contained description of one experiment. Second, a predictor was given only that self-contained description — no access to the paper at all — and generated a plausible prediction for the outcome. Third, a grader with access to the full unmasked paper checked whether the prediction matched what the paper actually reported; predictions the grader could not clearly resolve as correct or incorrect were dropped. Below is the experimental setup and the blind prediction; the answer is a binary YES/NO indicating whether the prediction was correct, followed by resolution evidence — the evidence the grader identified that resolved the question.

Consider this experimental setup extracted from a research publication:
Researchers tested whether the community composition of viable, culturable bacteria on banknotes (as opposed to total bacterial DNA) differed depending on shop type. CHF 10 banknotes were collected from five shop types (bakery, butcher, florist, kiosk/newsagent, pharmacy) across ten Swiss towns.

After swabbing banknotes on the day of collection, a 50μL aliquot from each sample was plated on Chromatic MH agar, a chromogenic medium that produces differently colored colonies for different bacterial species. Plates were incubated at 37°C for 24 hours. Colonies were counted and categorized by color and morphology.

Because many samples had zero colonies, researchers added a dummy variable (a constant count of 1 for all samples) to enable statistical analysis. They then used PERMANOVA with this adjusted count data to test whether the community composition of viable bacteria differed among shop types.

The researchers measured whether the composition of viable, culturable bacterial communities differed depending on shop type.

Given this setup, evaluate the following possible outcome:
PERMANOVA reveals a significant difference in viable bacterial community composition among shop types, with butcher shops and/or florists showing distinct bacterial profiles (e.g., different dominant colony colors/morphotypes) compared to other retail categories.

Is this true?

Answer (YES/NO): YES